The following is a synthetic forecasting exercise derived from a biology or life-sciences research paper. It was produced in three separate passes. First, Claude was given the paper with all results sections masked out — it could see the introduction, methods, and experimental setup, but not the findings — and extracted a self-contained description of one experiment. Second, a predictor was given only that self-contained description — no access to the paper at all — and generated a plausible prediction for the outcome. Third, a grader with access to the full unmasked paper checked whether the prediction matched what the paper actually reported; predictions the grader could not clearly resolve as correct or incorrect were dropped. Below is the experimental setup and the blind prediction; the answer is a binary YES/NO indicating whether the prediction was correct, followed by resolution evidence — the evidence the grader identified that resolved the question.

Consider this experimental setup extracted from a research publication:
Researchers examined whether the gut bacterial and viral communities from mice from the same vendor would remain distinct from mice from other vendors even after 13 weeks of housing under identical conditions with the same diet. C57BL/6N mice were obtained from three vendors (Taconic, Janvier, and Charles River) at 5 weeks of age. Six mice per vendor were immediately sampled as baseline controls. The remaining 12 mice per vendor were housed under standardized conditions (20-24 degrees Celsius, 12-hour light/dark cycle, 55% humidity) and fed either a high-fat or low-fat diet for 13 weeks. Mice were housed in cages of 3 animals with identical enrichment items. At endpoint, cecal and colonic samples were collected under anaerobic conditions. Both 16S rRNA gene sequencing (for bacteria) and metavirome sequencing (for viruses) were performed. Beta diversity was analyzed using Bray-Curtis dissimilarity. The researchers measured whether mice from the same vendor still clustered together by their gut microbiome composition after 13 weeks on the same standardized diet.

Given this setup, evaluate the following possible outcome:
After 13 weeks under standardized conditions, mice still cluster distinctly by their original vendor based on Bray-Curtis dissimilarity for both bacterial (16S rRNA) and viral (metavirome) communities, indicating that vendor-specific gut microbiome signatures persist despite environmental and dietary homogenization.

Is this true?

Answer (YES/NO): YES